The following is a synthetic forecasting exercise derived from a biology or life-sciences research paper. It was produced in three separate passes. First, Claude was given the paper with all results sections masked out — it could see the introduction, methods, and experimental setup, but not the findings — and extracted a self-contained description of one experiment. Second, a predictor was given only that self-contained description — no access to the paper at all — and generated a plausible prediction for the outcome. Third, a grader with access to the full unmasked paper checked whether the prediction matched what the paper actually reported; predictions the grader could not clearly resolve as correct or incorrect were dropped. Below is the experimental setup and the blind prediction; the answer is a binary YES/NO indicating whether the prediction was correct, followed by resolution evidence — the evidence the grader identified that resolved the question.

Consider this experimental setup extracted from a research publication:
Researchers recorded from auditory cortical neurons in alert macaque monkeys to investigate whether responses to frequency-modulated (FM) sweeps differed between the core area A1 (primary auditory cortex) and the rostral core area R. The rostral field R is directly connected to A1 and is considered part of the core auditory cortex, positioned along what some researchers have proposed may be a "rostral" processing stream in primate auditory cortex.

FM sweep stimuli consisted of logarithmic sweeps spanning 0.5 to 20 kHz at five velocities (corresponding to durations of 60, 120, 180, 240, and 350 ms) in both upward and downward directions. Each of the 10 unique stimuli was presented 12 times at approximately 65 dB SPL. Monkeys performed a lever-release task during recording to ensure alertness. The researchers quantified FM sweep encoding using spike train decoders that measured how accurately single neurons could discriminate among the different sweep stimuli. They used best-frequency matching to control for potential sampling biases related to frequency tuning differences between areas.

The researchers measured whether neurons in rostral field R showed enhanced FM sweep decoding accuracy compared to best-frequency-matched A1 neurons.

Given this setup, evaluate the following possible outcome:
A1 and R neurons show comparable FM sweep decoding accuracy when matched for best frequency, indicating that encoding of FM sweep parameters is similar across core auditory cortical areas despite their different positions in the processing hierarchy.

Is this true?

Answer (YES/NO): NO